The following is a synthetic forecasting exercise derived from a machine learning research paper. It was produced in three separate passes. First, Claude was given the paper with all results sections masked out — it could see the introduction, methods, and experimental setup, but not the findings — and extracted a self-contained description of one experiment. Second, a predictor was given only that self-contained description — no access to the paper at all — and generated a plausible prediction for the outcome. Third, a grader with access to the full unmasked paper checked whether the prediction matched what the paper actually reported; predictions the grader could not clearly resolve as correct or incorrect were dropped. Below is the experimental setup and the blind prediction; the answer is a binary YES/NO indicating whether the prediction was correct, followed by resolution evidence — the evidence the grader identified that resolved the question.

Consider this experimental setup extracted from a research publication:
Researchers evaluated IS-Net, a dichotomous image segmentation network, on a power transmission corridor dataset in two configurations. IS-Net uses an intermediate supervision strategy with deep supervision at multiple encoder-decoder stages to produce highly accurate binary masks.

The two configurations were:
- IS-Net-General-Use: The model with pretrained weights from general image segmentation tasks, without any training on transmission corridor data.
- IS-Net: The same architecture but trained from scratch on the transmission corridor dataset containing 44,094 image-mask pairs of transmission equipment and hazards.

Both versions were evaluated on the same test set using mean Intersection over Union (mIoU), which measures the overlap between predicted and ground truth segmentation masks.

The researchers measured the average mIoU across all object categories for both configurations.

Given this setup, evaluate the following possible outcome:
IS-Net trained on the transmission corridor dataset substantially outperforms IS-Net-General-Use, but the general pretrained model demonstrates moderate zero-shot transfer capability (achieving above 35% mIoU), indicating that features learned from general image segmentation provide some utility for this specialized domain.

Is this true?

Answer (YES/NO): NO